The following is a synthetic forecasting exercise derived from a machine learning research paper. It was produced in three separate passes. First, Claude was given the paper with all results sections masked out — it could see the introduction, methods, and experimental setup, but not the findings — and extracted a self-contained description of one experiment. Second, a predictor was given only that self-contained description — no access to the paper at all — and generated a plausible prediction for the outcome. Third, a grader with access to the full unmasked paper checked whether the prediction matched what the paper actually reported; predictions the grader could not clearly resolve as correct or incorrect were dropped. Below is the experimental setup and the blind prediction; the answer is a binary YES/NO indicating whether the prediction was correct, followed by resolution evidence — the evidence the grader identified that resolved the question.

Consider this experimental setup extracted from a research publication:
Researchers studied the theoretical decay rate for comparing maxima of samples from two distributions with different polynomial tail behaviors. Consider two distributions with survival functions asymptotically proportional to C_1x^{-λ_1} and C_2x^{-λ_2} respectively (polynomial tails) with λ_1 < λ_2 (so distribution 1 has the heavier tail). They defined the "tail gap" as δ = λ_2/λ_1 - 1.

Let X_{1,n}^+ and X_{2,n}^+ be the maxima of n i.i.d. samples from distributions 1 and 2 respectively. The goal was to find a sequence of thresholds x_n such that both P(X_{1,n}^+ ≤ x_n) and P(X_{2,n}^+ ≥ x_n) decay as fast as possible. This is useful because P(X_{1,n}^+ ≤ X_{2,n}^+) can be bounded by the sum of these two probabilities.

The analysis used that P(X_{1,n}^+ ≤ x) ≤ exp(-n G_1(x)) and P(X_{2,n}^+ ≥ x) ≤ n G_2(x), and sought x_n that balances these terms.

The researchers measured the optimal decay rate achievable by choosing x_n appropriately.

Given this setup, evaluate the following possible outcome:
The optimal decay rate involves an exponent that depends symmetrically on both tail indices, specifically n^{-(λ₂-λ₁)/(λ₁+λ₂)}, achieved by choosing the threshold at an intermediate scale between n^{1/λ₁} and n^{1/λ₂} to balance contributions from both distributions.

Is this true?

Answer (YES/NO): NO